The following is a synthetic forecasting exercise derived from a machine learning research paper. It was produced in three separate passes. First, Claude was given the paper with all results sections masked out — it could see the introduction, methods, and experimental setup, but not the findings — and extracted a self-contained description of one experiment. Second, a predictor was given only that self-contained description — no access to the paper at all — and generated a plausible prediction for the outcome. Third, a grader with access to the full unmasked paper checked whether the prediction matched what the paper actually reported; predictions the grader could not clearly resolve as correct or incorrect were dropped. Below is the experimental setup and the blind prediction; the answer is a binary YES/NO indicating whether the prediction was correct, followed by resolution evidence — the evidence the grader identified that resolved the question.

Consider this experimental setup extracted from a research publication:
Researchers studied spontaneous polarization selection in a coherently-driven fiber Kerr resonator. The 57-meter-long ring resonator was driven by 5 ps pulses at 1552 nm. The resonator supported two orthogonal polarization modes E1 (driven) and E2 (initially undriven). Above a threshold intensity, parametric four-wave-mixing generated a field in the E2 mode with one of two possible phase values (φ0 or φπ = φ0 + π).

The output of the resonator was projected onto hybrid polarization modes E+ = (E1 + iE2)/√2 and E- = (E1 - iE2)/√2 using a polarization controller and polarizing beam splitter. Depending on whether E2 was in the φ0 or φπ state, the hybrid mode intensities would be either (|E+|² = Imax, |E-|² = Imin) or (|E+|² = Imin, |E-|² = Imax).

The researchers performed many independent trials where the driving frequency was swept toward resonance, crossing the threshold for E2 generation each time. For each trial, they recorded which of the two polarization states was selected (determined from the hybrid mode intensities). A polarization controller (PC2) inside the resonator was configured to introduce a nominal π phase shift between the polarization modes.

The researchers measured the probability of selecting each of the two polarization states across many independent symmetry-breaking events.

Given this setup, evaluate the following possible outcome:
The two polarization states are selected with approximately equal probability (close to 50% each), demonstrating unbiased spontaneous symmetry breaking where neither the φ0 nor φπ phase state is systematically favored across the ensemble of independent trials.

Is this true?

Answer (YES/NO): YES